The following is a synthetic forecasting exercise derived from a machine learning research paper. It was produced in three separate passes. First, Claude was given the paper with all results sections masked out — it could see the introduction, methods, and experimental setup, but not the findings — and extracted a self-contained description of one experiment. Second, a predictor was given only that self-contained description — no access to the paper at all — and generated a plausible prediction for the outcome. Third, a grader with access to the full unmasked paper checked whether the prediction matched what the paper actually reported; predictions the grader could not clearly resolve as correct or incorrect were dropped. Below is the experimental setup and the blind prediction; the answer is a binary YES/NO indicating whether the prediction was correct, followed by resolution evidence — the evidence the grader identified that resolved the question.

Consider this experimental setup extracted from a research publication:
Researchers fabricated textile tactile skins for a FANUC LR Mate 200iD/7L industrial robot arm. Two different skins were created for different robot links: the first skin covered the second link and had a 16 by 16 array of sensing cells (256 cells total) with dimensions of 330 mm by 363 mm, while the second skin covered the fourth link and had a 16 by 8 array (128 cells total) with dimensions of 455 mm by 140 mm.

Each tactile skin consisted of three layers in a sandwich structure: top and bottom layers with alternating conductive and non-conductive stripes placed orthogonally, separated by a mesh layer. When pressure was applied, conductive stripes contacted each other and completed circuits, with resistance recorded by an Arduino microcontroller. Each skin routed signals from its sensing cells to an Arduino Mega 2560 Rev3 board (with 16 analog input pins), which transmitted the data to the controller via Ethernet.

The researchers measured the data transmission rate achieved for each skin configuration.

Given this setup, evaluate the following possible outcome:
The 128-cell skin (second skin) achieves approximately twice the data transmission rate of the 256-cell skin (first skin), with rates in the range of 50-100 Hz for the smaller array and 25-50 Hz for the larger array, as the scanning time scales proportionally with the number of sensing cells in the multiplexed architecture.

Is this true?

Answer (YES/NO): NO